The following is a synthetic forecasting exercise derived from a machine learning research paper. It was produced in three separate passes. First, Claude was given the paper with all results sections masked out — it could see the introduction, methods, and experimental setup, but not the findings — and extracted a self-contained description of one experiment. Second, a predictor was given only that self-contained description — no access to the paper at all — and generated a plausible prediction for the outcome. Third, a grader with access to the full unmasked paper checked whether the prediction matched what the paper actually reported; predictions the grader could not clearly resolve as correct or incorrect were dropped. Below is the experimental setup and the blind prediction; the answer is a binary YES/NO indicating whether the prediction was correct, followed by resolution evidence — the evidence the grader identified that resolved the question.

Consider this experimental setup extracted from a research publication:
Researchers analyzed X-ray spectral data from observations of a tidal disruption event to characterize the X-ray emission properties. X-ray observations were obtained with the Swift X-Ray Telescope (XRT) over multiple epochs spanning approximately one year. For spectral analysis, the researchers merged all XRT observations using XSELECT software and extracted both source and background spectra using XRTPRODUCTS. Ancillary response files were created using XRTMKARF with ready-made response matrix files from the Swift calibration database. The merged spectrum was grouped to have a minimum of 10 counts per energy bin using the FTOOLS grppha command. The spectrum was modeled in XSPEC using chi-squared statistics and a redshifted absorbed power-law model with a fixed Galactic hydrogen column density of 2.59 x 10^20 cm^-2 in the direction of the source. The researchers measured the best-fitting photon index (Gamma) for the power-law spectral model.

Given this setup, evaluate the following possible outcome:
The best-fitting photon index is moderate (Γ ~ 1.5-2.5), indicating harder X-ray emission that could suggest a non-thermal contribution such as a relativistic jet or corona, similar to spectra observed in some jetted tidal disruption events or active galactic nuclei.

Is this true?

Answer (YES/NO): NO